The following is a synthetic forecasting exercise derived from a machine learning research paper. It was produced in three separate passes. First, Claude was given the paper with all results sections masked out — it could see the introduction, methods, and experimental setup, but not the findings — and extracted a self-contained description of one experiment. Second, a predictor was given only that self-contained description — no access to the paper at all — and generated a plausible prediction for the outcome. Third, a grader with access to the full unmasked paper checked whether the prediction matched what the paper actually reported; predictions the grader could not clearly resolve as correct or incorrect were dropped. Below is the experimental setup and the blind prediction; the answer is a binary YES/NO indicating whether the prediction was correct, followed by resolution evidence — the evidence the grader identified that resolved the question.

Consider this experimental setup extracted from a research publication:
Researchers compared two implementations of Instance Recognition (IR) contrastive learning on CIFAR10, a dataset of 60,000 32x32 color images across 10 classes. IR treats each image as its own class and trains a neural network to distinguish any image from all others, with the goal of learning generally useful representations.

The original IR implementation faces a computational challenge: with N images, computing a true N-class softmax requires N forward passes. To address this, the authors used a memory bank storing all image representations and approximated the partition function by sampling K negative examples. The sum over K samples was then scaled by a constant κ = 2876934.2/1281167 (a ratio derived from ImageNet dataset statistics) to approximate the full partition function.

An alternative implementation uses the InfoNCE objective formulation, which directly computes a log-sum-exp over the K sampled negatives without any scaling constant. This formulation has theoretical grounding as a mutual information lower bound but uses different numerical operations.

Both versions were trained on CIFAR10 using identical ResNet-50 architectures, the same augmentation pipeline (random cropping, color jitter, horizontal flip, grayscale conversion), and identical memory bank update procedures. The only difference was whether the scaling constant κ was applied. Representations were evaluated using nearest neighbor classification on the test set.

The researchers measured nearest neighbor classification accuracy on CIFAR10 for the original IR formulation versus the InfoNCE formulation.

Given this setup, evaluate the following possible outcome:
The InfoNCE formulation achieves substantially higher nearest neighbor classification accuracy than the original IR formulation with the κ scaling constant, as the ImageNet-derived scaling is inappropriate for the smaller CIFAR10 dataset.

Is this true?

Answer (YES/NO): YES